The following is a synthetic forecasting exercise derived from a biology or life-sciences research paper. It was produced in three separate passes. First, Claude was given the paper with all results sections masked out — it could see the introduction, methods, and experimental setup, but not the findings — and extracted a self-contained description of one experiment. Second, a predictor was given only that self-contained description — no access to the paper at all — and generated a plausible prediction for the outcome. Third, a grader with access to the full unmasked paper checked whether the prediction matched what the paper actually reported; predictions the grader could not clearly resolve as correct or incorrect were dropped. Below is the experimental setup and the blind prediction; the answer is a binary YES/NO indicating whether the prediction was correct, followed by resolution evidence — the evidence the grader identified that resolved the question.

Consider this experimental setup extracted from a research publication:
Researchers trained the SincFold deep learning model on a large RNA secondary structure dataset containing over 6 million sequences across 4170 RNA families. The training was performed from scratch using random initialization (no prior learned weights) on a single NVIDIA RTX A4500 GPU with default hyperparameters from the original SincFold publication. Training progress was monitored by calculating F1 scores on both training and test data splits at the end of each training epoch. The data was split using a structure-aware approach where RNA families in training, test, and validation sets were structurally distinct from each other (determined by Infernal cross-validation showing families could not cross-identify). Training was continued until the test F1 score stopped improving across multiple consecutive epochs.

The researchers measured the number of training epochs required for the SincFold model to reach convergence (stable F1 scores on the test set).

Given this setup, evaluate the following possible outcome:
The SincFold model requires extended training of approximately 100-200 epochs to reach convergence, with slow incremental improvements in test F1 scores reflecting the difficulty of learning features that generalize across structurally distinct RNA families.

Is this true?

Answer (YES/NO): NO